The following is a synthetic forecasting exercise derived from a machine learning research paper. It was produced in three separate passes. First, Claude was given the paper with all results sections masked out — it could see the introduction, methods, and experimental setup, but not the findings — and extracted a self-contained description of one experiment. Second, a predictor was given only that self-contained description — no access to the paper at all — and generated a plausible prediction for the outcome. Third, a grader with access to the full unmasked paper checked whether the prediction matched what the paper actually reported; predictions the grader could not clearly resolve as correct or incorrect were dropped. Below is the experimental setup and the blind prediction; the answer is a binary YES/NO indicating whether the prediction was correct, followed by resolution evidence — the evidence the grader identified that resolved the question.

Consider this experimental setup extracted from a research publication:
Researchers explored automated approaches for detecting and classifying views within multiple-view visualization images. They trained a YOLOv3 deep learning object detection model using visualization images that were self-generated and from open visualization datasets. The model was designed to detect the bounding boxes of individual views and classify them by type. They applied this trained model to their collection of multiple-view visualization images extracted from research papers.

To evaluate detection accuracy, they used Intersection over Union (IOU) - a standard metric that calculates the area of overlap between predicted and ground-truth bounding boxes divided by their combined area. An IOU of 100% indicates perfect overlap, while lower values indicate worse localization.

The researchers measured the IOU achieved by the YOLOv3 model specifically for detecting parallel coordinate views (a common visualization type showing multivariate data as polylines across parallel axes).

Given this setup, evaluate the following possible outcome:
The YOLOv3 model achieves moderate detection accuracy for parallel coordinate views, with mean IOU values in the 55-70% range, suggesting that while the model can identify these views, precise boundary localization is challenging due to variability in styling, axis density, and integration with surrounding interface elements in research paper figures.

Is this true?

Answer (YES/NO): NO